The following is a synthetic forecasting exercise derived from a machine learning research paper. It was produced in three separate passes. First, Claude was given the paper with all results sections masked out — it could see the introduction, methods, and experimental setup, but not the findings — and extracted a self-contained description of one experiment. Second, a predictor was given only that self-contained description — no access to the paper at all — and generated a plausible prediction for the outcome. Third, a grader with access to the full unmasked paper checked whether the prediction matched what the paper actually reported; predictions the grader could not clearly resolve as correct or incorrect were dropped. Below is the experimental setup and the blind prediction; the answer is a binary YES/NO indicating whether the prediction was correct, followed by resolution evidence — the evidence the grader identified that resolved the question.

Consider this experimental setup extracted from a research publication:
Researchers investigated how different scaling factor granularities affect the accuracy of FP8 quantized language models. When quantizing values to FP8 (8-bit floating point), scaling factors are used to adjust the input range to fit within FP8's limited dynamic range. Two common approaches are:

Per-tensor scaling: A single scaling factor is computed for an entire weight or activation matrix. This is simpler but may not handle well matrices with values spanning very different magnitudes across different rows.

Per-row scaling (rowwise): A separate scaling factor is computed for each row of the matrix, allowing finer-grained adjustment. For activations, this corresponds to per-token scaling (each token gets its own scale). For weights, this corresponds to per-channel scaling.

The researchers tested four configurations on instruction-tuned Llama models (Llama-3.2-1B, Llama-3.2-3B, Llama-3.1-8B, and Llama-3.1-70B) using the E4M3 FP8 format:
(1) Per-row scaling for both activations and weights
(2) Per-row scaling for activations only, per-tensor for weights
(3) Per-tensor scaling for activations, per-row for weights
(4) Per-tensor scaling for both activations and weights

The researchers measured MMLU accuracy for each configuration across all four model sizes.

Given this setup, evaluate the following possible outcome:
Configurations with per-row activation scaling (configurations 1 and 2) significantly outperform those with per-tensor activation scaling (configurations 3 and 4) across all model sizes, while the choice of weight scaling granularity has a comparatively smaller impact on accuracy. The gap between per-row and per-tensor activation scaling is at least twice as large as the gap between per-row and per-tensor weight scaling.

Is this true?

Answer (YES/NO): NO